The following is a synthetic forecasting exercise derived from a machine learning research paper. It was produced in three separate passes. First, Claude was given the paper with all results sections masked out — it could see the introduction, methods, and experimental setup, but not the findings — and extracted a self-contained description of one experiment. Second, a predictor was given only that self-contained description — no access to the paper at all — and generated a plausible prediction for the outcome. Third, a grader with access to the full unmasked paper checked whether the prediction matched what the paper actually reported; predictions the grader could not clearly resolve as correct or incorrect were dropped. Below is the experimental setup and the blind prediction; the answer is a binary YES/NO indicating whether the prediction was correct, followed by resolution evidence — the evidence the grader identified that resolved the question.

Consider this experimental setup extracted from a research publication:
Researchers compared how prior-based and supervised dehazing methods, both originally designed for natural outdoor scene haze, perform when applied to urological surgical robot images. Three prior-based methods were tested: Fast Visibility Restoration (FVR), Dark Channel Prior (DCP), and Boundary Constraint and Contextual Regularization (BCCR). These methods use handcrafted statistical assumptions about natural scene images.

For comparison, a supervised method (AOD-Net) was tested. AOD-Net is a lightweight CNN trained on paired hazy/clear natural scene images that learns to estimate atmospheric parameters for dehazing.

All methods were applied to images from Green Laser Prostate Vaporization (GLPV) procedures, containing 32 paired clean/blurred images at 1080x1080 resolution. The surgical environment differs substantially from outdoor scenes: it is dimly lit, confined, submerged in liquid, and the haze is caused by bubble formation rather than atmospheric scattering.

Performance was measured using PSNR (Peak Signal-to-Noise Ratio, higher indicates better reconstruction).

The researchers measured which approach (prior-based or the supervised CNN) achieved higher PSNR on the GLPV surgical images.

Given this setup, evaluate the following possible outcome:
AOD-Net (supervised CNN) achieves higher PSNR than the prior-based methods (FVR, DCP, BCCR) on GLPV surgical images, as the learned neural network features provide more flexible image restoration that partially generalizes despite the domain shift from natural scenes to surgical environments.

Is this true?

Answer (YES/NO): YES